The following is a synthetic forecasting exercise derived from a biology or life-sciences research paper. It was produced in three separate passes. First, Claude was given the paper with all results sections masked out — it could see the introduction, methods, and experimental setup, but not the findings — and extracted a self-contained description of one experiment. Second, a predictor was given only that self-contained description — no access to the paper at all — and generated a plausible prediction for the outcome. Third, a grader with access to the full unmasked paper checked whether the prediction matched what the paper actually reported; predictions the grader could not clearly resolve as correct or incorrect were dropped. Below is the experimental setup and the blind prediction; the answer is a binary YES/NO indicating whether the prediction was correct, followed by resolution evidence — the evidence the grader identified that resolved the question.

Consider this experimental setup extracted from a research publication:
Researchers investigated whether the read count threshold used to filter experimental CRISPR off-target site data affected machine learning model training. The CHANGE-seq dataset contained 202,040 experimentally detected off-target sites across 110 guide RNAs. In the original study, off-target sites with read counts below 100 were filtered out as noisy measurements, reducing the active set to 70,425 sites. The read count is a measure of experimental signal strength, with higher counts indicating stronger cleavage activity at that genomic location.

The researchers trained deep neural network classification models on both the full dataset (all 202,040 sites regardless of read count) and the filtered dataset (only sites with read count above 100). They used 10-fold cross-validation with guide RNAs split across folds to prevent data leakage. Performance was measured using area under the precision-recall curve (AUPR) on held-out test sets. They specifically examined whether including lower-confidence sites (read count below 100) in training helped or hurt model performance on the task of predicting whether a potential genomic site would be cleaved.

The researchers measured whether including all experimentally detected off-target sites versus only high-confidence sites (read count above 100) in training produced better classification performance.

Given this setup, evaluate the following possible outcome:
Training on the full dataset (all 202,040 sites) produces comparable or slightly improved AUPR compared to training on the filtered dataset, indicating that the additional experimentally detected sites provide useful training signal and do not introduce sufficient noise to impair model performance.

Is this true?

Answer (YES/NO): YES